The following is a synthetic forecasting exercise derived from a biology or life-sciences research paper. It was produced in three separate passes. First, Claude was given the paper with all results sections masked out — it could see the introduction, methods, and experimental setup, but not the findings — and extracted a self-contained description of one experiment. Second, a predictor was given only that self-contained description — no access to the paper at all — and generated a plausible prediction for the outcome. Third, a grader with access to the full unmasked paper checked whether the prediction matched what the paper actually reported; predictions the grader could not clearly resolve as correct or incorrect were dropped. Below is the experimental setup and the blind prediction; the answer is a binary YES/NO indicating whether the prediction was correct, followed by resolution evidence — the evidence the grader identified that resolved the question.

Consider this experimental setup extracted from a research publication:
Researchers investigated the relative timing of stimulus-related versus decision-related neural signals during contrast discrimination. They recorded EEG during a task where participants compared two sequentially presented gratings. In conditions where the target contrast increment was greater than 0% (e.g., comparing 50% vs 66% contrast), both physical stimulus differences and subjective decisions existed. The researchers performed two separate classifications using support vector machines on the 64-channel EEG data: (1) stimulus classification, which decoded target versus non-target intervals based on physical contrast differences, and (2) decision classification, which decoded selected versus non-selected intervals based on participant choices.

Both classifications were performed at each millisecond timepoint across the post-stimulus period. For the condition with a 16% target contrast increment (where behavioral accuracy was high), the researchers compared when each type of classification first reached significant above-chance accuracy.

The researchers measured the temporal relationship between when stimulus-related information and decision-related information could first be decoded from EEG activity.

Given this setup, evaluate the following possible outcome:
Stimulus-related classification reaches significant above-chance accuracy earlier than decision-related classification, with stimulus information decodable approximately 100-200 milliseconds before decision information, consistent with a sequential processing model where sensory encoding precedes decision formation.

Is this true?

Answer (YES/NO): NO